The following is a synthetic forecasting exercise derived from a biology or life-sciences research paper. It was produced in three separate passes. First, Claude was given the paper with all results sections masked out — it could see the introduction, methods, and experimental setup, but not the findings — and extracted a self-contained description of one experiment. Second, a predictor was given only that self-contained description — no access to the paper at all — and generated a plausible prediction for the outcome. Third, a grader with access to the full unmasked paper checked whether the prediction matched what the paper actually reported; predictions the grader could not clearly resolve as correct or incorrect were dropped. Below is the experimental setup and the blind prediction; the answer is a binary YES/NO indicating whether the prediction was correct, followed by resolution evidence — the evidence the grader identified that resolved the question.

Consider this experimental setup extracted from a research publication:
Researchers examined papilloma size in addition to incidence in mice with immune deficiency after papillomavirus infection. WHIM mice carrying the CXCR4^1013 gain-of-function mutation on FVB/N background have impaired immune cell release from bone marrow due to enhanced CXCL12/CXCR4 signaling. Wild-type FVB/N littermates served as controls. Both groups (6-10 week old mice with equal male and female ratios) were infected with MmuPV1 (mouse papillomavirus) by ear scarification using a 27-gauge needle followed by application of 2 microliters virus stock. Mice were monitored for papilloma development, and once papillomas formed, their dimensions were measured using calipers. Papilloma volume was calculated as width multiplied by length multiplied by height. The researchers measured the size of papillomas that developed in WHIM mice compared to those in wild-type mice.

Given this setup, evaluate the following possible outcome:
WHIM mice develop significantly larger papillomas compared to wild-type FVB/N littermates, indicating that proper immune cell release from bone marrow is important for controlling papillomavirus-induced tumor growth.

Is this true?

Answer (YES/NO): YES